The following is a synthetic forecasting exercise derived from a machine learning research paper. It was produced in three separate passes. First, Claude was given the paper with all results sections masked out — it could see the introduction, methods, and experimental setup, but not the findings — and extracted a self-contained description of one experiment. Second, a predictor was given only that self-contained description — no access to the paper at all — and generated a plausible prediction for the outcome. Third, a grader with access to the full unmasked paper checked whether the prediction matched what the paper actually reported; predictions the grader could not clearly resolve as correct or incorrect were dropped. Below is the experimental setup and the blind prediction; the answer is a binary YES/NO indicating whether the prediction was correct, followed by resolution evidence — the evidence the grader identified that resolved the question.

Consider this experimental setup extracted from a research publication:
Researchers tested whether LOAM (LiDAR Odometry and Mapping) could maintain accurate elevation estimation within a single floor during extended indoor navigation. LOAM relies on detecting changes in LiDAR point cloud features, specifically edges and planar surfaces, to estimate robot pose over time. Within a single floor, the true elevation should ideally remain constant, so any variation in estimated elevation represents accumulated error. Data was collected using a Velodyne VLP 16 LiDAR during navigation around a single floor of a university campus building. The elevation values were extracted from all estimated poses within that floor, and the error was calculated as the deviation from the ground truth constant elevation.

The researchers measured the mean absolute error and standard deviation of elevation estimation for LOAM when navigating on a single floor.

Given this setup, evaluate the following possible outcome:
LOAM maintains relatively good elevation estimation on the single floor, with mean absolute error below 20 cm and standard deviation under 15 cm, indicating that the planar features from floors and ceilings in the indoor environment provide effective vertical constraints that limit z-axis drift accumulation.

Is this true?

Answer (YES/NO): NO